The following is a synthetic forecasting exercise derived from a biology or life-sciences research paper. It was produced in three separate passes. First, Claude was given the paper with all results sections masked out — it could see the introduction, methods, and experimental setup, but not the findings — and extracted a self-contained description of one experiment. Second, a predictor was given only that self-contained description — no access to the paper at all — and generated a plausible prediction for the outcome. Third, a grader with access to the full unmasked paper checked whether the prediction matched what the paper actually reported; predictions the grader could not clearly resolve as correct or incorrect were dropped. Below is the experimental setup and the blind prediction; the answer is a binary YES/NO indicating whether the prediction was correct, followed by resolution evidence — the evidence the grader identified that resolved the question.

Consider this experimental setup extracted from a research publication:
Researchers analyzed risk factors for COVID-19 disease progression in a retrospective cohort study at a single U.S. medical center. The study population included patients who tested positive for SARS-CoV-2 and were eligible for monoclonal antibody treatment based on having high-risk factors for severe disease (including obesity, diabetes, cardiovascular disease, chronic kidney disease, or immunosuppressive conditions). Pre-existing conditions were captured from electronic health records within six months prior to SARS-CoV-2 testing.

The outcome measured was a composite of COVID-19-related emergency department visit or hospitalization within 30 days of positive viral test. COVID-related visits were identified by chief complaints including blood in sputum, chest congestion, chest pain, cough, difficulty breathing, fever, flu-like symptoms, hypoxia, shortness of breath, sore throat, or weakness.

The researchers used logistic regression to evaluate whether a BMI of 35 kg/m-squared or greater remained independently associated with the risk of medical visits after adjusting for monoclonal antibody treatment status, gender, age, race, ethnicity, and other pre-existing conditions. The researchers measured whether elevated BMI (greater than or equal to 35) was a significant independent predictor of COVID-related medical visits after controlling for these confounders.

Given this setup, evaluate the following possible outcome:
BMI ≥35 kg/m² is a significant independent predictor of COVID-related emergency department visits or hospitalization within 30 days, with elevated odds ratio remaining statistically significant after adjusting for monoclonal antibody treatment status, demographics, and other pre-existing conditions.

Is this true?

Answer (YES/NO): YES